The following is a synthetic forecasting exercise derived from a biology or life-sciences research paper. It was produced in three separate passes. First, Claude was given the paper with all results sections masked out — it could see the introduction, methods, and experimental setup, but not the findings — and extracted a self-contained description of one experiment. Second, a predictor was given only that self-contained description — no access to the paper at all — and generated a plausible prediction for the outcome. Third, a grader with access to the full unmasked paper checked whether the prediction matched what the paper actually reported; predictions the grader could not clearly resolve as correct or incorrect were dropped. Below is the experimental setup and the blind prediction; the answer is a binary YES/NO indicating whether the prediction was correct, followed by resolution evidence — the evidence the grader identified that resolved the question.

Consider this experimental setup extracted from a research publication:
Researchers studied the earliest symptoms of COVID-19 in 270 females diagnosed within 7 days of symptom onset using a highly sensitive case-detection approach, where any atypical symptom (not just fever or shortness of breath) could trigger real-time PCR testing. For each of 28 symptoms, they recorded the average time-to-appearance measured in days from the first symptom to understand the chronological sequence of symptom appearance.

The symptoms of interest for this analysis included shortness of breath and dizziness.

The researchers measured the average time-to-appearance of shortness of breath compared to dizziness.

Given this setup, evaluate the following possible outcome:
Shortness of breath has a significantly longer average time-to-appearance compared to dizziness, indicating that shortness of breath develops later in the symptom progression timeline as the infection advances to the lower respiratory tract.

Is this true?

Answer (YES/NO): YES